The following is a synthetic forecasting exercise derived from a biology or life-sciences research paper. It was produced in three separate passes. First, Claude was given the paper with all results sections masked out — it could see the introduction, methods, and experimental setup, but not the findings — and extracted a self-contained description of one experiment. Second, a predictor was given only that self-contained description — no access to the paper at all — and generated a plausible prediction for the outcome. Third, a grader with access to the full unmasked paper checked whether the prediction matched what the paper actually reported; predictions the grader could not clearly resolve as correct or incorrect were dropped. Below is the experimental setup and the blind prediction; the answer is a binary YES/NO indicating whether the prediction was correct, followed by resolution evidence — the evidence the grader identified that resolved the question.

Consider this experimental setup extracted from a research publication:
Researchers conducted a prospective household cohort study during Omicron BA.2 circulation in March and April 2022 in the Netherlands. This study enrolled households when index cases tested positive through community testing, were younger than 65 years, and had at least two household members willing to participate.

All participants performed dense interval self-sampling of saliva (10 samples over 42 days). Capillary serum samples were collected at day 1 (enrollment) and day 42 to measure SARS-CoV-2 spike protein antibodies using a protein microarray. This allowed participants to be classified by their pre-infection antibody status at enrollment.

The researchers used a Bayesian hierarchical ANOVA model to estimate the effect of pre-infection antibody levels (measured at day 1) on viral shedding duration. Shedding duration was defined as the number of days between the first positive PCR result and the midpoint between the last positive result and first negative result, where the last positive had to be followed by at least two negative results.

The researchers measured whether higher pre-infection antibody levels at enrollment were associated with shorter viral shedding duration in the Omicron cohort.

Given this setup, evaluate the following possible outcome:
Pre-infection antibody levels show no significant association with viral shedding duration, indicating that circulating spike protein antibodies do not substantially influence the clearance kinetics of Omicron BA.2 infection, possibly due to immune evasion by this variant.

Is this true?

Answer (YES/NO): NO